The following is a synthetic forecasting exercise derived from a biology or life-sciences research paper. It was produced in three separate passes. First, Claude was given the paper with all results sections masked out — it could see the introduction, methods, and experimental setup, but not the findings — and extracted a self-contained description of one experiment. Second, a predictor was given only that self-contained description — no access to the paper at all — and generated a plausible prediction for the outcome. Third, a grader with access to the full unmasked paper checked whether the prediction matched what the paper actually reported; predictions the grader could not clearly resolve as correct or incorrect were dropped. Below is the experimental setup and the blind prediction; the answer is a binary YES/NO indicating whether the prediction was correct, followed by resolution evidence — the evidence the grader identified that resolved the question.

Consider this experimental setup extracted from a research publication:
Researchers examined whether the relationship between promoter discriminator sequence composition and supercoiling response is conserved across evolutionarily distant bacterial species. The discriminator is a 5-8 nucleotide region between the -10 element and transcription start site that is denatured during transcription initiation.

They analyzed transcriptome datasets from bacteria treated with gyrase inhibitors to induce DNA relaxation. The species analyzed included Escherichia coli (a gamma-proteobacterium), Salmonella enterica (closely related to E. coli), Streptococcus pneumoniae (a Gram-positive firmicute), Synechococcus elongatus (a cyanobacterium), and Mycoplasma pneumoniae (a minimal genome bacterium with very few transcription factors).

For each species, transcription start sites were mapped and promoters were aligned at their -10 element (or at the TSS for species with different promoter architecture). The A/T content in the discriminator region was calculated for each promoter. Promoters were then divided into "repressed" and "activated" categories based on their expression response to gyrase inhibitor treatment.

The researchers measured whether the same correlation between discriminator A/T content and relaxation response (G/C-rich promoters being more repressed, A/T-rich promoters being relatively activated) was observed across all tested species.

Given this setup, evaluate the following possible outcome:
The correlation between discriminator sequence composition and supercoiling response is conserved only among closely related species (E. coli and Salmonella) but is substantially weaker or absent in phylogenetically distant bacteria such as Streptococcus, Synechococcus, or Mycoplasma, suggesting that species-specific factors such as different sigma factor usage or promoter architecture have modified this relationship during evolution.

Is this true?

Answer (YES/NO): NO